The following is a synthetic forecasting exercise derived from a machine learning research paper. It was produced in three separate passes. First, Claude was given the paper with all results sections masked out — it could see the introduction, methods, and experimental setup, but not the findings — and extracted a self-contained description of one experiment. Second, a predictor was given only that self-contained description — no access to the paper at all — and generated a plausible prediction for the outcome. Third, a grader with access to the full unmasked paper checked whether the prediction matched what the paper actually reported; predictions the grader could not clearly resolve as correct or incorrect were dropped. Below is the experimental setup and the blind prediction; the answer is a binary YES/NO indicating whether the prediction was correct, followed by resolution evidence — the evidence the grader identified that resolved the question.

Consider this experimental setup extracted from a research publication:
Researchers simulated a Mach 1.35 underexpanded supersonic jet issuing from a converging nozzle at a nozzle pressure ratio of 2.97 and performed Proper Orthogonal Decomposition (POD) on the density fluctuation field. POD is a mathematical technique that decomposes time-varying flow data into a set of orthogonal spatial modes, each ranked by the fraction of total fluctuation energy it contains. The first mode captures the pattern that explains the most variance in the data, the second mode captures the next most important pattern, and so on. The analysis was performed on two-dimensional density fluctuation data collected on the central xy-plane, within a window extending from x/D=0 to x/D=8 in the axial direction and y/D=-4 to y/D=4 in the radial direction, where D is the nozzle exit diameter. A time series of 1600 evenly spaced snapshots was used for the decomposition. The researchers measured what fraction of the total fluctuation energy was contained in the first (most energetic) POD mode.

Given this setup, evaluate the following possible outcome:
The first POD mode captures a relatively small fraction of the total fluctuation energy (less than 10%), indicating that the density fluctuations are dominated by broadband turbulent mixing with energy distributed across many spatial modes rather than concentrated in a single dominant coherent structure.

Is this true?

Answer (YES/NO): NO